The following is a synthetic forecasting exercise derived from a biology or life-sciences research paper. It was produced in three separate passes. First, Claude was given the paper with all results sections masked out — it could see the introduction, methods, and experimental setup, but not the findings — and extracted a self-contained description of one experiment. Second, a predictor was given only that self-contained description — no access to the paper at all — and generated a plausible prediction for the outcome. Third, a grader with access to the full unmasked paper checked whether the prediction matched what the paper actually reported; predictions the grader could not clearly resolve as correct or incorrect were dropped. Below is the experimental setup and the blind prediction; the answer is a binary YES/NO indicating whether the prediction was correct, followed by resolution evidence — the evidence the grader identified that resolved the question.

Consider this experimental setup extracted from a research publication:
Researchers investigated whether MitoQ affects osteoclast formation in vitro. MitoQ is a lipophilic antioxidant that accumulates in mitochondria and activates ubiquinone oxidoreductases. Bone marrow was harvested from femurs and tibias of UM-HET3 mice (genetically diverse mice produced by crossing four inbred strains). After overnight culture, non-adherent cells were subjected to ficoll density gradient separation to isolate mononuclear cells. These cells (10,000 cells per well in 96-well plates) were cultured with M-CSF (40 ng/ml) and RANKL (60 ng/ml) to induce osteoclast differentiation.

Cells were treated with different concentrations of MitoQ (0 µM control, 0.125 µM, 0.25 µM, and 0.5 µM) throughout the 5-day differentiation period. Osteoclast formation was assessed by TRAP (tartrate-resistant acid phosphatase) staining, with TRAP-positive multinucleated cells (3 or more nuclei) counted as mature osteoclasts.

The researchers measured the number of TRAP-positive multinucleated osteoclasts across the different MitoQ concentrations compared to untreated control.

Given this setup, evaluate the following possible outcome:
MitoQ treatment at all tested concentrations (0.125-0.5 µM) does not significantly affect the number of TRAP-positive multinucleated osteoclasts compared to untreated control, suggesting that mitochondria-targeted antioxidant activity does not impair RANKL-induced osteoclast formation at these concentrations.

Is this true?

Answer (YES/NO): NO